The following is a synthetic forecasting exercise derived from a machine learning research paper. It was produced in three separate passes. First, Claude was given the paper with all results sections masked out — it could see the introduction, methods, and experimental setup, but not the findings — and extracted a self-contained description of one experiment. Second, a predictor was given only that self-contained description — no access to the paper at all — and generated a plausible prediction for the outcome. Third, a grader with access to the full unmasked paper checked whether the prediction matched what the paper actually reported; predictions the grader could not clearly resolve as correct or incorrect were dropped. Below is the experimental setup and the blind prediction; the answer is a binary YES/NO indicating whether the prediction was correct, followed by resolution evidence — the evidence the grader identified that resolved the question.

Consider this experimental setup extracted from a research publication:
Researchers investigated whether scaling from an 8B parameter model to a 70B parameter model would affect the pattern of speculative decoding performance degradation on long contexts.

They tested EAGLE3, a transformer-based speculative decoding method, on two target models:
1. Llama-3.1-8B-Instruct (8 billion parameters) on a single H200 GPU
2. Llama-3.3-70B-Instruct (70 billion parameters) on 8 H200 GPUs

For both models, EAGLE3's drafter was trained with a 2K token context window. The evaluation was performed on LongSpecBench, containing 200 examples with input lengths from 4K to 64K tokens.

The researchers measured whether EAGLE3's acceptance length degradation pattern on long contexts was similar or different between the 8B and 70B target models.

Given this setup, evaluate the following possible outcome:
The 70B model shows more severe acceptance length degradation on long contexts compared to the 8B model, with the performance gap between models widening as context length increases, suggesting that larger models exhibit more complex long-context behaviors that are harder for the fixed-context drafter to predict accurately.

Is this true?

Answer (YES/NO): NO